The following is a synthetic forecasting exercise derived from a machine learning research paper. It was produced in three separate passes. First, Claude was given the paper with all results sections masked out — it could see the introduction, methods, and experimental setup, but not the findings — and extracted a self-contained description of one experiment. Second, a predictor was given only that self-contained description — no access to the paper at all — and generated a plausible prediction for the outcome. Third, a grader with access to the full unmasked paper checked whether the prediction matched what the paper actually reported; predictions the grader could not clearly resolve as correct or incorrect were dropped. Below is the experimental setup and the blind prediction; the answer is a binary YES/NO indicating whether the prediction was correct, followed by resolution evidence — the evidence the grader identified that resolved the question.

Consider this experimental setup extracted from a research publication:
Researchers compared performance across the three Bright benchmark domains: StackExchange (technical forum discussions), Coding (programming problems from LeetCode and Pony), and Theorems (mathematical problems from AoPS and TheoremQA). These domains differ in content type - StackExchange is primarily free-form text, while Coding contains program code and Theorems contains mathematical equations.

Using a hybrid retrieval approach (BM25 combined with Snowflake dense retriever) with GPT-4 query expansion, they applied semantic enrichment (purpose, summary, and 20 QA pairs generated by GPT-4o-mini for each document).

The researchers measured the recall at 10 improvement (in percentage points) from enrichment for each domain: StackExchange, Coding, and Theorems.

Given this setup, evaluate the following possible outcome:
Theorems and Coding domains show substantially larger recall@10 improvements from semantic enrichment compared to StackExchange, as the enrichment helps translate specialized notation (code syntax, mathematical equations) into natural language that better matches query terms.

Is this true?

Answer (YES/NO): YES